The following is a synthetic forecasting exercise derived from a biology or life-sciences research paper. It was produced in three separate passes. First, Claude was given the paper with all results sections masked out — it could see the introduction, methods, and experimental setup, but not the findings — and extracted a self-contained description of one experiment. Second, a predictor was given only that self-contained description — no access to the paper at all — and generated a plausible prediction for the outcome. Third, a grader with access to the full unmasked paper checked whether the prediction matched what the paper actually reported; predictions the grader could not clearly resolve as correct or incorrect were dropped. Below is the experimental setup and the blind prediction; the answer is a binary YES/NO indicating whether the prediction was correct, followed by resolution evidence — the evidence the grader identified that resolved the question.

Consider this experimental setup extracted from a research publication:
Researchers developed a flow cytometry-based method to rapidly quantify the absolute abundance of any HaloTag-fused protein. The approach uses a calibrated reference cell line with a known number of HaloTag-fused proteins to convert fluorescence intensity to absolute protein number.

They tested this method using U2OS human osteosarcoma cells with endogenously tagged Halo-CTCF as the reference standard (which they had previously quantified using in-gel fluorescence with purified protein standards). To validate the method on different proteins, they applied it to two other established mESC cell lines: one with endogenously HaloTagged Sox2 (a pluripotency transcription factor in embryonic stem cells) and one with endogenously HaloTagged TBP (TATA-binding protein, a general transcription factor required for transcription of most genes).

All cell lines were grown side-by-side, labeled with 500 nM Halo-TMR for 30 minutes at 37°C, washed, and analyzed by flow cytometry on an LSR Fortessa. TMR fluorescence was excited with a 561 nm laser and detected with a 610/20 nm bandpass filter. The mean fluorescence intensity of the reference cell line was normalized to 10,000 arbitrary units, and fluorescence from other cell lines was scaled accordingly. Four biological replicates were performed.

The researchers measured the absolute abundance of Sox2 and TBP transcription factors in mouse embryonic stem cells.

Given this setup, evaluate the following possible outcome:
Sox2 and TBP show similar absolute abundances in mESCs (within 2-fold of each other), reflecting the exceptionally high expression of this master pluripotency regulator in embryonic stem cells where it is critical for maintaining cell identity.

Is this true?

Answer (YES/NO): NO